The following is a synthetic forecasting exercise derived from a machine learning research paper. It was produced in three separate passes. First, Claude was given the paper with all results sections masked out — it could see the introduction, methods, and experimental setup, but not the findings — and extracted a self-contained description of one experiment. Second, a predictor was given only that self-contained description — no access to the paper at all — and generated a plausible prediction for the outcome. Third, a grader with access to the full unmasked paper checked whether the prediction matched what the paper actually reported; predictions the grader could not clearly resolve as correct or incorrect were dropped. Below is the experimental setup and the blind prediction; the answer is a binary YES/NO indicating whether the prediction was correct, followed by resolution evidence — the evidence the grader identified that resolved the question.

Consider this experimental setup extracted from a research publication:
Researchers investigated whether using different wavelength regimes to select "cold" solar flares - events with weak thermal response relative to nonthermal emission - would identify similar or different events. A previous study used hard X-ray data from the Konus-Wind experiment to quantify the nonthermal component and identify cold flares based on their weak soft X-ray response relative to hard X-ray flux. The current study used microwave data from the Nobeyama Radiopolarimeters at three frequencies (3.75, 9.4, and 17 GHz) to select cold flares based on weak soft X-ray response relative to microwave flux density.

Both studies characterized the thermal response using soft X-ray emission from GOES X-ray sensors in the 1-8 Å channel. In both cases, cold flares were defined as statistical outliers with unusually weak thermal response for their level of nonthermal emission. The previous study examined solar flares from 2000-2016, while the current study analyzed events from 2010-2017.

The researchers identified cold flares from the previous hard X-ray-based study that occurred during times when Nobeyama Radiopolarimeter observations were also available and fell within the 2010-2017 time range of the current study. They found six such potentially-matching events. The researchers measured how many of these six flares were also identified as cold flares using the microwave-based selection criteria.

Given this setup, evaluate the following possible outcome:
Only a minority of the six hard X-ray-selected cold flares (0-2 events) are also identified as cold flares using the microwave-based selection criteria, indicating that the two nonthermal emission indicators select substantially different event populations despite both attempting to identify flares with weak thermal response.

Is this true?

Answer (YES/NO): NO